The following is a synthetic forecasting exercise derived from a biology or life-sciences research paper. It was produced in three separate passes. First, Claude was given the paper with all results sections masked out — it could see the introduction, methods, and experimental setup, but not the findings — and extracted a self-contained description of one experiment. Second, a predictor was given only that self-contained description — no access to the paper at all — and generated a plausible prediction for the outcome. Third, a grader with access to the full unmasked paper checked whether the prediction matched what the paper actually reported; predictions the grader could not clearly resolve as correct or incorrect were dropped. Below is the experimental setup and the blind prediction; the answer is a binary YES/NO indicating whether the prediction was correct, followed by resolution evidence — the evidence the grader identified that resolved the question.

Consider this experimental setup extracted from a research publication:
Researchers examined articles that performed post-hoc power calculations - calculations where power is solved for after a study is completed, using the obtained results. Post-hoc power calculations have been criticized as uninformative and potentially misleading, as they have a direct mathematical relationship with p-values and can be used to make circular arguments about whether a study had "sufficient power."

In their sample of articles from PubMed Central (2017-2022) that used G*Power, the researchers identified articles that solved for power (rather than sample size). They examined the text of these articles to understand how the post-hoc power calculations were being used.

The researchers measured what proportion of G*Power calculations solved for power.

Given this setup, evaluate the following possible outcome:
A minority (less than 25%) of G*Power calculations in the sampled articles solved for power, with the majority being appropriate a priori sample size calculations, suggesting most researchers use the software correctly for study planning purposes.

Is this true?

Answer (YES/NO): NO